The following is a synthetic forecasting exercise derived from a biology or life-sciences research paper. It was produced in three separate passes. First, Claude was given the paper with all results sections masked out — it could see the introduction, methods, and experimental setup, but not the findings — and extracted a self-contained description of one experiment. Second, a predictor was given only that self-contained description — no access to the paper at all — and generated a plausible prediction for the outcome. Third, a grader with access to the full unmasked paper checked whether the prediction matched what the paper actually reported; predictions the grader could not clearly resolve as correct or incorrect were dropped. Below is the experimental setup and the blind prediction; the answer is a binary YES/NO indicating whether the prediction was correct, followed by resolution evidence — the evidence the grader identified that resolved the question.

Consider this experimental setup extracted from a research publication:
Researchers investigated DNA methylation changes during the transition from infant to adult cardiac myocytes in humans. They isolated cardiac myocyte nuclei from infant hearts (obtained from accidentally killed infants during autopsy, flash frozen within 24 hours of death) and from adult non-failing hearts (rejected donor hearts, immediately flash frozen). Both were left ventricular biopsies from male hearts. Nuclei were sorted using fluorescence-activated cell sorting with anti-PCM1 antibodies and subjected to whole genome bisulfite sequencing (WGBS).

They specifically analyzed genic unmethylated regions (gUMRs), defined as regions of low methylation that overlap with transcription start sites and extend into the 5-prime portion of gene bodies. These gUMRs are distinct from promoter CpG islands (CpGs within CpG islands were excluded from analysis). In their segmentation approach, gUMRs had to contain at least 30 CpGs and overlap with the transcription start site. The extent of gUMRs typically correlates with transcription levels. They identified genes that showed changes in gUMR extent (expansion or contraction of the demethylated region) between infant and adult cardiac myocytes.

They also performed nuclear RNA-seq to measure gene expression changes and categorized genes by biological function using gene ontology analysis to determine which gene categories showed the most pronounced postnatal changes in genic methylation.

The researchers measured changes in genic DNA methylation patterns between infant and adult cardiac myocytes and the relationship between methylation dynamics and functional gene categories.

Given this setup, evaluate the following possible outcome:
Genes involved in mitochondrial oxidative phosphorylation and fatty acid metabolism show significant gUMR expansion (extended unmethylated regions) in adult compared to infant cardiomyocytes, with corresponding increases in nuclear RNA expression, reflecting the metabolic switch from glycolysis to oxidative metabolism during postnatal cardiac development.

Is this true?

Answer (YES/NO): NO